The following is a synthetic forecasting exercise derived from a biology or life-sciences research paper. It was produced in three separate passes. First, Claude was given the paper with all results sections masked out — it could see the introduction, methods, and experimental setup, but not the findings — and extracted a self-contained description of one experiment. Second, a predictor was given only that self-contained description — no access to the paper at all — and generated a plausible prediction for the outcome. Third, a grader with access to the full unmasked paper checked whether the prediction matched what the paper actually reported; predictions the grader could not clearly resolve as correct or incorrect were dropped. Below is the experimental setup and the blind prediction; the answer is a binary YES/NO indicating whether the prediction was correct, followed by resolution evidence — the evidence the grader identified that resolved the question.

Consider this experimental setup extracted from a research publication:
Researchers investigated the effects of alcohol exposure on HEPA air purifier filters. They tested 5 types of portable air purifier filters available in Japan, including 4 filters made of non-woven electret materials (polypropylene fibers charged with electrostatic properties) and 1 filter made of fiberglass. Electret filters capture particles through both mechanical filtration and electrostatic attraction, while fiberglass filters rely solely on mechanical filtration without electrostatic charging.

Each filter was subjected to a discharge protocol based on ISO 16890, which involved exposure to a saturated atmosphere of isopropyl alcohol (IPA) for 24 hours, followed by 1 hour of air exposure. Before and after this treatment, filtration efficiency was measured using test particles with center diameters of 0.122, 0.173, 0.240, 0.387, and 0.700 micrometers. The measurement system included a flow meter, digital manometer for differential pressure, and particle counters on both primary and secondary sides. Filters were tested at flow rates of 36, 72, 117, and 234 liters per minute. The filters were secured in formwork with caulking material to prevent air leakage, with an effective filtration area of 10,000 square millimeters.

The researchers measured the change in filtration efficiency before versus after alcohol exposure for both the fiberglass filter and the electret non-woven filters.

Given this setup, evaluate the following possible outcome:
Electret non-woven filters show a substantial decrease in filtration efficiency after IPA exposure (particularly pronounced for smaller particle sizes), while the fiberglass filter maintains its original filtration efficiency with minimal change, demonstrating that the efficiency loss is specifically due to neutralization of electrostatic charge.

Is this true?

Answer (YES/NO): NO